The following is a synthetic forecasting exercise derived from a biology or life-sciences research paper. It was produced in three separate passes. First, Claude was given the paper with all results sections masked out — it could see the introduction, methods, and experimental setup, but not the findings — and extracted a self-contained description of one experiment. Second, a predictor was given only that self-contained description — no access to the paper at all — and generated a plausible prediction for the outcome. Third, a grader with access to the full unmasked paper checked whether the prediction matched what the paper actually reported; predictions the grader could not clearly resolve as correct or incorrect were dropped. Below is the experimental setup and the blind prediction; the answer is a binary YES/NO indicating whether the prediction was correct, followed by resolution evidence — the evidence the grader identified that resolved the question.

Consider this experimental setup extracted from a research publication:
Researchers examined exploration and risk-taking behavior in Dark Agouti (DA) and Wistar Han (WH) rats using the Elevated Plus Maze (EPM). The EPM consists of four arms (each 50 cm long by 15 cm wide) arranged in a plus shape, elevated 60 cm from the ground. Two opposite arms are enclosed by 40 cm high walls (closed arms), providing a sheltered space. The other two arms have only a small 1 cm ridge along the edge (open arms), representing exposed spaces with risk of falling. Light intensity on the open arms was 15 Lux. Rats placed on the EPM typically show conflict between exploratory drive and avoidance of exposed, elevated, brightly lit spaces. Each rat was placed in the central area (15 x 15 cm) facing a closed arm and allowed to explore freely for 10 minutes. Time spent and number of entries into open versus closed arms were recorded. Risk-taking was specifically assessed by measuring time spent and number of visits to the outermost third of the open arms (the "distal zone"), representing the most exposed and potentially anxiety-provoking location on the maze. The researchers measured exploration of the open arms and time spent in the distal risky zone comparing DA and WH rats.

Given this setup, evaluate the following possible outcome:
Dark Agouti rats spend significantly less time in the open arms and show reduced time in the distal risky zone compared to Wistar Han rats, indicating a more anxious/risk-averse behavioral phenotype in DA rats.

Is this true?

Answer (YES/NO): YES